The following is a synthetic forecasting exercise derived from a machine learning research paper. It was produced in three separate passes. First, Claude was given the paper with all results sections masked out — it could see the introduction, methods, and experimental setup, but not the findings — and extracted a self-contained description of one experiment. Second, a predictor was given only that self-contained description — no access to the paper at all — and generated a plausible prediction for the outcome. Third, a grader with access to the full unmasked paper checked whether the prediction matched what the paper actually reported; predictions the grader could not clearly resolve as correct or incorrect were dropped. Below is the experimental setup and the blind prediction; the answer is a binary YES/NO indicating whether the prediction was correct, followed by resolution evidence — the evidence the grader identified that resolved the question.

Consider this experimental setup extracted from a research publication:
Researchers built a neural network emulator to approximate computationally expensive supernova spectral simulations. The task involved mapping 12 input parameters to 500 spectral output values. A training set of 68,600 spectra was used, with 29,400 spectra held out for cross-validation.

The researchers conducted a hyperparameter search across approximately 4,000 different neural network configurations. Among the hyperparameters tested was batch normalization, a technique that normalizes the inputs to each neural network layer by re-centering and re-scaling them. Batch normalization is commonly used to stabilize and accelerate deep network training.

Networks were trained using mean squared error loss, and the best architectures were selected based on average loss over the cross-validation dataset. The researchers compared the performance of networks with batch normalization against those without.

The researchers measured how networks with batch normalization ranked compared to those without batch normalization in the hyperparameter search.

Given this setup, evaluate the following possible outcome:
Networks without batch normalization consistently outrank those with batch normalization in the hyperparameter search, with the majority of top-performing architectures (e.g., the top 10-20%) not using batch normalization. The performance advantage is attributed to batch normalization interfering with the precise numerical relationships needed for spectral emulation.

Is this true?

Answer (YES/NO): NO